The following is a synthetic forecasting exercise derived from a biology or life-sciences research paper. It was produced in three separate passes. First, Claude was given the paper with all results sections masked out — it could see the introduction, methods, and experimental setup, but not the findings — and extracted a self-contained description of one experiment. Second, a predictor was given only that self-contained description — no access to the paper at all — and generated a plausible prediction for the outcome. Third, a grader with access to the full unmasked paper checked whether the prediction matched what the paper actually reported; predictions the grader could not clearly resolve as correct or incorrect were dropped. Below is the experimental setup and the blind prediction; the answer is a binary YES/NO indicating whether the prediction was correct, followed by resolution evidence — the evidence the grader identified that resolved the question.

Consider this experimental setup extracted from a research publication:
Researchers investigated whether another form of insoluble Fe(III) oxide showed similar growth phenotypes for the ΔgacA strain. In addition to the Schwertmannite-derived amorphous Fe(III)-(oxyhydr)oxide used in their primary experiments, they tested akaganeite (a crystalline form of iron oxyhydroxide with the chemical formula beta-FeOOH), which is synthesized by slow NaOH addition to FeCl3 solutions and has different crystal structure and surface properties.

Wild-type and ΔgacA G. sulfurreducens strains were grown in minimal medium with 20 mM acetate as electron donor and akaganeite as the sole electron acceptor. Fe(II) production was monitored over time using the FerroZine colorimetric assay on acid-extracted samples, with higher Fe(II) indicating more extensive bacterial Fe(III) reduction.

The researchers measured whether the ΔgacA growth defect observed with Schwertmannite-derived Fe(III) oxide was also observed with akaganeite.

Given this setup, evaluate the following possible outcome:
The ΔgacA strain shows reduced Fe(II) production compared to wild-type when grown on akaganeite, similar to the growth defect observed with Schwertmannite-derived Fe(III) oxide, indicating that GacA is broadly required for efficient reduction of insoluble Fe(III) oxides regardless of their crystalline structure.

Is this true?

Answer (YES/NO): YES